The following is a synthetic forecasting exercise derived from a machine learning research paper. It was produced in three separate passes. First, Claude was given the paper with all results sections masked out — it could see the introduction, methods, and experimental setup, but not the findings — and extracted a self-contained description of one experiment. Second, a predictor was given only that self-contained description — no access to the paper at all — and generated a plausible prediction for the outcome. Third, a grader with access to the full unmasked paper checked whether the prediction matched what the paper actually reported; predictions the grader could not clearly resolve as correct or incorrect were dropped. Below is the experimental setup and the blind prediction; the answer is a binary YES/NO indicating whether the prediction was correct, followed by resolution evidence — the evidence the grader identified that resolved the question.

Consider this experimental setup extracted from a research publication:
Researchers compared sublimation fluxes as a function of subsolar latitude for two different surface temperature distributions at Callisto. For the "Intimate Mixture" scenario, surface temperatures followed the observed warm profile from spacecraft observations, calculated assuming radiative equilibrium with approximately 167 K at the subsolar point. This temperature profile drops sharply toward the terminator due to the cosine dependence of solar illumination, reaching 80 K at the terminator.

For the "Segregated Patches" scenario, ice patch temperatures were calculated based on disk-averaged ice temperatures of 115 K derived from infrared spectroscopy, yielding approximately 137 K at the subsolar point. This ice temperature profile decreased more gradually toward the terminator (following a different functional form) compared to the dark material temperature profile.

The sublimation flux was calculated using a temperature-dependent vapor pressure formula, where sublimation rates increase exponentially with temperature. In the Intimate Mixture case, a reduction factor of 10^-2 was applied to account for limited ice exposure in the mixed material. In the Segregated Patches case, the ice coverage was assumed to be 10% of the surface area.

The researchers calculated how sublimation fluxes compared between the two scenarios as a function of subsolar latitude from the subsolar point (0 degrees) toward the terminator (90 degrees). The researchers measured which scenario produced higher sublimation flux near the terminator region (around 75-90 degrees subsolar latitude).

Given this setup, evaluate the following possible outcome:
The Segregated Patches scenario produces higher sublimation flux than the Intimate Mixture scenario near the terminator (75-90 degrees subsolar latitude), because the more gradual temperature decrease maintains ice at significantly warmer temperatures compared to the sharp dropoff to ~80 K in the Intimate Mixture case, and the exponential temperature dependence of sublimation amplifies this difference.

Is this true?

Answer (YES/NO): YES